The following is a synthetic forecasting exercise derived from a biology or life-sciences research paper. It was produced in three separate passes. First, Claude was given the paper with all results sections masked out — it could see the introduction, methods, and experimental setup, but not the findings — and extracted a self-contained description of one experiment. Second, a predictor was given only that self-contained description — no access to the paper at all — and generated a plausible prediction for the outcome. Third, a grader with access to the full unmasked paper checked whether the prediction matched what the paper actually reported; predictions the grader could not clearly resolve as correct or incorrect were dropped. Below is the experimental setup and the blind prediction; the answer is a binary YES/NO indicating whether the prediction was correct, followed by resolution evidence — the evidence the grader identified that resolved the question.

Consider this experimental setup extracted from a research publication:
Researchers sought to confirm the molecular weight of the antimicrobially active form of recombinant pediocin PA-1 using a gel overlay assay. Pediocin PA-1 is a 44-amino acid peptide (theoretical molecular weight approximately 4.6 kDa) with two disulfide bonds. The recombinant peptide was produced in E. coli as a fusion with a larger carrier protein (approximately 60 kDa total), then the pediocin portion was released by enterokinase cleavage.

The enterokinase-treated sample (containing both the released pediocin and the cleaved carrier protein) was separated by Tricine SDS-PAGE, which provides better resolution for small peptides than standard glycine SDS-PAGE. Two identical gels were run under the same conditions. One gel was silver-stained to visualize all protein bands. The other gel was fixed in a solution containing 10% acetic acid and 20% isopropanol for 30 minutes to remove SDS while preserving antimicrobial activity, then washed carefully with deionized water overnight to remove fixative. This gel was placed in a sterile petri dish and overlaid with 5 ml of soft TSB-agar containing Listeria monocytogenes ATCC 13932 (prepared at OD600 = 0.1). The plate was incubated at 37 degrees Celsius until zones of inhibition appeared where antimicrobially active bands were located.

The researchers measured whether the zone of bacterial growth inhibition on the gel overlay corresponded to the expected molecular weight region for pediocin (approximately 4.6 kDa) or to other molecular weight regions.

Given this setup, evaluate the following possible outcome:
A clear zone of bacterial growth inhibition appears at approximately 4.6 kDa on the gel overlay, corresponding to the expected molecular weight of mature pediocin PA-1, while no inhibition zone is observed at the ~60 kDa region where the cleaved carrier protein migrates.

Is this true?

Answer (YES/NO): YES